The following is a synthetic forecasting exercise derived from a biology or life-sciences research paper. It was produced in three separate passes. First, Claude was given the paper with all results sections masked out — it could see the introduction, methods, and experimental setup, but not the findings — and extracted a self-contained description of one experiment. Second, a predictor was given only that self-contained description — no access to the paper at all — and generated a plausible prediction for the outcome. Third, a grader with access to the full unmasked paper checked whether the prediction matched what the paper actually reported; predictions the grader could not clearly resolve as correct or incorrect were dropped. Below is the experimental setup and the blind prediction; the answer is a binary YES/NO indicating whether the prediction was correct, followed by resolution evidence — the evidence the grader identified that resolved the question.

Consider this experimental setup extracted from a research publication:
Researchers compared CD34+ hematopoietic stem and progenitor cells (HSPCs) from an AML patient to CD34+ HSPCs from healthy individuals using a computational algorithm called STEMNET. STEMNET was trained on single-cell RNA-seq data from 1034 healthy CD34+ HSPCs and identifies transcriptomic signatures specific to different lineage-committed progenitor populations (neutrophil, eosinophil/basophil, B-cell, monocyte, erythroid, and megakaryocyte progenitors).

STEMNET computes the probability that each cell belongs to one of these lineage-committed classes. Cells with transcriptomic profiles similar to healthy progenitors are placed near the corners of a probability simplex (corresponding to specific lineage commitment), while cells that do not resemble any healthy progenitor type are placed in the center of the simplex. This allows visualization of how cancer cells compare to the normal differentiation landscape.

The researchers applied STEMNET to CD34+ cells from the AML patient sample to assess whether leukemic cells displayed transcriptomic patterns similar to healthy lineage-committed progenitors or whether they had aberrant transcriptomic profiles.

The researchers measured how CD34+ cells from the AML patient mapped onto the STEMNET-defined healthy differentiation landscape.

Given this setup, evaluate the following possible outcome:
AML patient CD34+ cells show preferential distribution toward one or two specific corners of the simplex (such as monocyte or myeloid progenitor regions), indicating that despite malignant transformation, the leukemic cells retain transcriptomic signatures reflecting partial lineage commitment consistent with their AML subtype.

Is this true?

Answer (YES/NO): NO